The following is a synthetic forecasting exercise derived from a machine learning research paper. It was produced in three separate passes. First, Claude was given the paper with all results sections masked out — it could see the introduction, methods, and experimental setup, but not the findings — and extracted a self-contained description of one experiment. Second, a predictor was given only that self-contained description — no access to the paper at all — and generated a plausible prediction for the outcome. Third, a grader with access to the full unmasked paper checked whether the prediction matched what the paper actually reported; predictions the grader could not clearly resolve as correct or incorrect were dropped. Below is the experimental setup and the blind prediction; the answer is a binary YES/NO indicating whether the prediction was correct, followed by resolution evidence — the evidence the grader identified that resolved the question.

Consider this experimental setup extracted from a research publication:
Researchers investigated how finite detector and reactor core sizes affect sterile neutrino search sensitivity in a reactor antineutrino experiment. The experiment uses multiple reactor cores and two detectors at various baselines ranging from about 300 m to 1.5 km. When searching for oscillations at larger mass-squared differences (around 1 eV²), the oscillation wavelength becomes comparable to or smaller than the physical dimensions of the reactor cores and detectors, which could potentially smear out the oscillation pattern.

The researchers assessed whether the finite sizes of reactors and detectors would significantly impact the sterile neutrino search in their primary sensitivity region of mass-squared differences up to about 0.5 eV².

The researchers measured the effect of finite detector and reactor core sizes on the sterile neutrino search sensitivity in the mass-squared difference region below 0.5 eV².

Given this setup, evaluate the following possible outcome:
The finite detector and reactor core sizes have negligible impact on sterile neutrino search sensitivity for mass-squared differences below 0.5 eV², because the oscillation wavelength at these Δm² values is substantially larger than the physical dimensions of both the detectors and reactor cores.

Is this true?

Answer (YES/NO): YES